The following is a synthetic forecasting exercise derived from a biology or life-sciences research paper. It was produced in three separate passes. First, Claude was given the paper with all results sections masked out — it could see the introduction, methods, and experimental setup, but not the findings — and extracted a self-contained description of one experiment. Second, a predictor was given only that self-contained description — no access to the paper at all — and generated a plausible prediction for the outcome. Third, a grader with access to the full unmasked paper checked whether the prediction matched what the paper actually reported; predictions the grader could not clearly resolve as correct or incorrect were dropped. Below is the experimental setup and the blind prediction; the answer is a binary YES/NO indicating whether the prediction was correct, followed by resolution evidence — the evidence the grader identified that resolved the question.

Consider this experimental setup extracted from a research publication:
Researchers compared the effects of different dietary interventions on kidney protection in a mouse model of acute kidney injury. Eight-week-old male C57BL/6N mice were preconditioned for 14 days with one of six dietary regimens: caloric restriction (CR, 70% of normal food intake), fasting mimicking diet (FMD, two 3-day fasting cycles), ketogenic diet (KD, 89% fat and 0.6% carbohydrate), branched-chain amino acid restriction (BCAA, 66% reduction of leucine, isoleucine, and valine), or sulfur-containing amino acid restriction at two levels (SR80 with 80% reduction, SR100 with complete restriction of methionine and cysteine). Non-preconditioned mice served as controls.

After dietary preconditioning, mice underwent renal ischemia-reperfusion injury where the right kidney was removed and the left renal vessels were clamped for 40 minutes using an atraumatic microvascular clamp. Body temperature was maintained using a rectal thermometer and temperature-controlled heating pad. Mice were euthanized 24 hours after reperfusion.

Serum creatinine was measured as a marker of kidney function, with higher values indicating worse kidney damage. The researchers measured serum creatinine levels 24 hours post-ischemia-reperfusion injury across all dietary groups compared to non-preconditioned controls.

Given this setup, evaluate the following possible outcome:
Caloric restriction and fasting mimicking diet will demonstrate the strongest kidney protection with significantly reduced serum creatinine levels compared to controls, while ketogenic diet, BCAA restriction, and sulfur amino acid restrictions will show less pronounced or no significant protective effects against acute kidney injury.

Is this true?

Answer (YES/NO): NO